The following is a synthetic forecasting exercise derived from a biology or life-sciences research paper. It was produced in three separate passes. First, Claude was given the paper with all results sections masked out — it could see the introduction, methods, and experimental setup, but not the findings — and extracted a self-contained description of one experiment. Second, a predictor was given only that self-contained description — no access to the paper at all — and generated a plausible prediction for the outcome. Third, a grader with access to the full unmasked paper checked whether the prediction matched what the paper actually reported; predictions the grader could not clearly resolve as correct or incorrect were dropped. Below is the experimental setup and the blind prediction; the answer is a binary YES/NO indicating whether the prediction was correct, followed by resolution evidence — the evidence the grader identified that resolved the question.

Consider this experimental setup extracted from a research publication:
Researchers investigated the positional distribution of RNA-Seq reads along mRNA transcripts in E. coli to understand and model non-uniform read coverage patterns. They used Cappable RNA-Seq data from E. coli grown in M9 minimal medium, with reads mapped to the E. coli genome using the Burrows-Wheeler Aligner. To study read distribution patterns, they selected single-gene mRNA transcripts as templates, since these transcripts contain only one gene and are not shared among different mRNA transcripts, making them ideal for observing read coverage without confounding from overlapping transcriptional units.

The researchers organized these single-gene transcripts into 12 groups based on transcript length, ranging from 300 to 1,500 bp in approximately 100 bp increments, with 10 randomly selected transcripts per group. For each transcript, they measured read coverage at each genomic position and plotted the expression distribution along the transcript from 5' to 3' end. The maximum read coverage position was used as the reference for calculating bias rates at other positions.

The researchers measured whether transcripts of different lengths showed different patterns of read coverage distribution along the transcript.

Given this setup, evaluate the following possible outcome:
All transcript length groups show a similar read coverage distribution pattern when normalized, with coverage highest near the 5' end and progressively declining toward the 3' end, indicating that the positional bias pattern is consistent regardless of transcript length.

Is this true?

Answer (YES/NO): NO